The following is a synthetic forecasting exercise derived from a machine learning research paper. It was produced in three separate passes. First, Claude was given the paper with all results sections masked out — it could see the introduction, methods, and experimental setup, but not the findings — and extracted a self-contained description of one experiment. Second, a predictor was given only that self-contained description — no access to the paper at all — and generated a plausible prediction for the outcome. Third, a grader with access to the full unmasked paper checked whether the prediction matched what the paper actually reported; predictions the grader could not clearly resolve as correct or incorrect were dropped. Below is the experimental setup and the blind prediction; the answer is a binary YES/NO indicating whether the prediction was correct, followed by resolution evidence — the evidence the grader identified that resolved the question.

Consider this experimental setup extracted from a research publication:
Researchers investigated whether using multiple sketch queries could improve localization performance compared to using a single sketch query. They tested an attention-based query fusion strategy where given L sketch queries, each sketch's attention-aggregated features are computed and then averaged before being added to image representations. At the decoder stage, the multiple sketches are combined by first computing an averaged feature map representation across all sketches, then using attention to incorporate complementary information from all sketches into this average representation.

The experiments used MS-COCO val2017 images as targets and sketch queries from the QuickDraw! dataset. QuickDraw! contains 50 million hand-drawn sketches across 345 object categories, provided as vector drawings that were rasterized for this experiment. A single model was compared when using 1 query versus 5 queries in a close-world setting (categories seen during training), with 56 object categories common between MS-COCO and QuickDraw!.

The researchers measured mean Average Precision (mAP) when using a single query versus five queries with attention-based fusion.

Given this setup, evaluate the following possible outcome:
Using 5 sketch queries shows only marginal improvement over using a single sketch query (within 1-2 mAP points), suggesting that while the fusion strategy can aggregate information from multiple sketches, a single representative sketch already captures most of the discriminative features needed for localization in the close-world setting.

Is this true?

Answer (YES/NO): YES